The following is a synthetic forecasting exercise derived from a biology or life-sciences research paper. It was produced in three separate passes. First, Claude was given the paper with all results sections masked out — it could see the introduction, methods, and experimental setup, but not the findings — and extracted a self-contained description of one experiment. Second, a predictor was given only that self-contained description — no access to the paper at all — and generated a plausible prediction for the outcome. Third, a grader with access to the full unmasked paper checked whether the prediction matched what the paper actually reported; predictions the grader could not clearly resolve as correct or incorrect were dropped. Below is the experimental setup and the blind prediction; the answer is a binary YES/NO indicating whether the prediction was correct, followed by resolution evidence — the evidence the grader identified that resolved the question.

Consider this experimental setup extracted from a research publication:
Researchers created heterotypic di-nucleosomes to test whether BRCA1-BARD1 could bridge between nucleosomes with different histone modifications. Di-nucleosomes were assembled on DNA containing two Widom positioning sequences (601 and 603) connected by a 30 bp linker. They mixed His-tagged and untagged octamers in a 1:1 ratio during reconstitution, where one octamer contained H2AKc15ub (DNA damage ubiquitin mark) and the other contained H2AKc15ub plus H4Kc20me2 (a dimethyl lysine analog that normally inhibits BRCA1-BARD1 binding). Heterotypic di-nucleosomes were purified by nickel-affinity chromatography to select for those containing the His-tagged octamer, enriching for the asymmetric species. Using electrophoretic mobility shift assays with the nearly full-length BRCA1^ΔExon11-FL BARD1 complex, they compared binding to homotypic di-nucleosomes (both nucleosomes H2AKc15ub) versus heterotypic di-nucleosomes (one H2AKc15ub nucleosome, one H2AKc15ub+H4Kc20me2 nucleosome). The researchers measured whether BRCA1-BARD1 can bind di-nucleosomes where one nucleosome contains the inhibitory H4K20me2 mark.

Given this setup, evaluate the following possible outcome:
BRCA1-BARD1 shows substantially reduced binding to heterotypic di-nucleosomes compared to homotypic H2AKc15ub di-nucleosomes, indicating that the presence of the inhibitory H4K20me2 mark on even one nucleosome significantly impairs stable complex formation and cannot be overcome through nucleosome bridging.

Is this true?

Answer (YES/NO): NO